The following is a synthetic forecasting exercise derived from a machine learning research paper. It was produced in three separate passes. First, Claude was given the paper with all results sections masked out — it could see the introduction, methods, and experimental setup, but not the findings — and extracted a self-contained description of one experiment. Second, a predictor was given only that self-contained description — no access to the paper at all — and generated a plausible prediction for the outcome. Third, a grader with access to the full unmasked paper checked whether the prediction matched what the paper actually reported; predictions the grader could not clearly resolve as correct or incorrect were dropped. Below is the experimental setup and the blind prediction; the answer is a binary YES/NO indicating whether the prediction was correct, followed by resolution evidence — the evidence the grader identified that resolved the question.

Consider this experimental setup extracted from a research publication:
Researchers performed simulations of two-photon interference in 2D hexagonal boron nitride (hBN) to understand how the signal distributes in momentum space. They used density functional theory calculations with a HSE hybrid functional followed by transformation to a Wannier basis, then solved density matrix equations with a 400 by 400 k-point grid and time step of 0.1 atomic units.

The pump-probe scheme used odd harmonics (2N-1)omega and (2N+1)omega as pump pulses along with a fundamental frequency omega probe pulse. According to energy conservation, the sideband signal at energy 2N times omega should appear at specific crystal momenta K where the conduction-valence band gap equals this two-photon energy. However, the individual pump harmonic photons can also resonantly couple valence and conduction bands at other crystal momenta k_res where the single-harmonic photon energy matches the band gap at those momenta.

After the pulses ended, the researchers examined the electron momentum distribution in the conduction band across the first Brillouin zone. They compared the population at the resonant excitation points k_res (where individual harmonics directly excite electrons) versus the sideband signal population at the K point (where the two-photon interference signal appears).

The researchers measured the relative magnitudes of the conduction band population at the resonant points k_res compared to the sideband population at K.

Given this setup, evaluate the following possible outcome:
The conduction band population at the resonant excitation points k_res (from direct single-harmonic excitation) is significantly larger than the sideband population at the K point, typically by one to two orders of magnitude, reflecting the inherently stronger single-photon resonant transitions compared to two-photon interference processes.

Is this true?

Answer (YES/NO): YES